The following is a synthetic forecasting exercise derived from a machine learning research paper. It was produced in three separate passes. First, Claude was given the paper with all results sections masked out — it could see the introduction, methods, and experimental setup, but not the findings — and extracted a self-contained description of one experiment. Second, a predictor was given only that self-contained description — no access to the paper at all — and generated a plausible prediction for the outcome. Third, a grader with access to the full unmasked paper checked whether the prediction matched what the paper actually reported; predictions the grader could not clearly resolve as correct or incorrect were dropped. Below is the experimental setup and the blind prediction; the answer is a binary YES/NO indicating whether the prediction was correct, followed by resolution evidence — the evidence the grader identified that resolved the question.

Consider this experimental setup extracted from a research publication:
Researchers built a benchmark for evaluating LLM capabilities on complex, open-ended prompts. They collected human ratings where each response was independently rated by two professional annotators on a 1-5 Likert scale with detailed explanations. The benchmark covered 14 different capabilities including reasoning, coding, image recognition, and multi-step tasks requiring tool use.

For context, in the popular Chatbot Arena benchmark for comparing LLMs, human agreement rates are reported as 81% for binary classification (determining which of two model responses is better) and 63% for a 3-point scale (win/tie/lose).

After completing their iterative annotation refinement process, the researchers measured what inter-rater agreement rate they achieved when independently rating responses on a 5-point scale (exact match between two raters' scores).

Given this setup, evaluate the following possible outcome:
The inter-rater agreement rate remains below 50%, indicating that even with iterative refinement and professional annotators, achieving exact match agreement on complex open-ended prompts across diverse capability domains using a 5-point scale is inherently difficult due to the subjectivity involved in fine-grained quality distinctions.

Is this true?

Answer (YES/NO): NO